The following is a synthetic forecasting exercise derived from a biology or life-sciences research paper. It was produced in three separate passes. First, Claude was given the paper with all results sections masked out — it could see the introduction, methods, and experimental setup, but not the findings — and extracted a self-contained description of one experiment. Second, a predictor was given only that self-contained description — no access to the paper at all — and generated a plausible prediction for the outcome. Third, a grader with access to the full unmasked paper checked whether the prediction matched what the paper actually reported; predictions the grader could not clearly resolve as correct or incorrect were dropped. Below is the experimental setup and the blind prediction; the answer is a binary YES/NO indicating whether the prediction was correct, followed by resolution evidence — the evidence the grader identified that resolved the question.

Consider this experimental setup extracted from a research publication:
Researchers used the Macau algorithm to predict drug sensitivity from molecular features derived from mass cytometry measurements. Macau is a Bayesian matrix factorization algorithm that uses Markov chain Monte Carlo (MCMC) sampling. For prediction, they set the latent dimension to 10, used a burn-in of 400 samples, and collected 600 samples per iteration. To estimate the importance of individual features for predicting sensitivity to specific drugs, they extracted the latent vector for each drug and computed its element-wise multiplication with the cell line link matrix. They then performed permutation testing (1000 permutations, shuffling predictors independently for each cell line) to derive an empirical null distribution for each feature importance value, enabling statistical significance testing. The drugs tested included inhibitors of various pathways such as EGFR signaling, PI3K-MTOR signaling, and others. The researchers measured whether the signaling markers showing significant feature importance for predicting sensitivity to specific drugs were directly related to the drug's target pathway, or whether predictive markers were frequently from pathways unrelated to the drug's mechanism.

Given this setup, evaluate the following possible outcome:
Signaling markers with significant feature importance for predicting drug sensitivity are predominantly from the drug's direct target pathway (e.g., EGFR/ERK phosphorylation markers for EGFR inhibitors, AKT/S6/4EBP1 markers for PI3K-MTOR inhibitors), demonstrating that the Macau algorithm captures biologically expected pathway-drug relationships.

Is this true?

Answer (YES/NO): NO